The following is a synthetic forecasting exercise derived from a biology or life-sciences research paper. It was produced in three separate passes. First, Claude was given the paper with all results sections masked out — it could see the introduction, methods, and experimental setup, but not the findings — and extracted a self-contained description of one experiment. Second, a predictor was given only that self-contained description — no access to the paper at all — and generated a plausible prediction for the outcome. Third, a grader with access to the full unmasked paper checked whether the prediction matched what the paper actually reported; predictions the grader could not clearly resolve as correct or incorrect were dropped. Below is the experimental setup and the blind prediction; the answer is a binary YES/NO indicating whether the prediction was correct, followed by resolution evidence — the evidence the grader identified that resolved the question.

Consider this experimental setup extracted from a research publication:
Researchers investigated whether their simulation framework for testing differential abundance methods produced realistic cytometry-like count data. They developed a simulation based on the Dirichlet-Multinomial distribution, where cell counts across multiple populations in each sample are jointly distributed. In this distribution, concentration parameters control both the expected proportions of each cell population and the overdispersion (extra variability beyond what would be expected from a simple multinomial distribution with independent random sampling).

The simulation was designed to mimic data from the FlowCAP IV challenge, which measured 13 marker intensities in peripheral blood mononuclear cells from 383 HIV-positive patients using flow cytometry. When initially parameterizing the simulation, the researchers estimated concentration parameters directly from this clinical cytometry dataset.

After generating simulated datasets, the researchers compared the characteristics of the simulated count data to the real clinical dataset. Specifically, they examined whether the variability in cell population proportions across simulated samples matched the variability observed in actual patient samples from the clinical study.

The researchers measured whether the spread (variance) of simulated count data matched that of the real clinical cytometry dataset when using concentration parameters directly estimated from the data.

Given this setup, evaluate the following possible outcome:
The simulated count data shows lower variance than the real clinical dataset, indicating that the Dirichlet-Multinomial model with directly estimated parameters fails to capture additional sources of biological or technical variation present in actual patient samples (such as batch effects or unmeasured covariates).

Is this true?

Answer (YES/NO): NO